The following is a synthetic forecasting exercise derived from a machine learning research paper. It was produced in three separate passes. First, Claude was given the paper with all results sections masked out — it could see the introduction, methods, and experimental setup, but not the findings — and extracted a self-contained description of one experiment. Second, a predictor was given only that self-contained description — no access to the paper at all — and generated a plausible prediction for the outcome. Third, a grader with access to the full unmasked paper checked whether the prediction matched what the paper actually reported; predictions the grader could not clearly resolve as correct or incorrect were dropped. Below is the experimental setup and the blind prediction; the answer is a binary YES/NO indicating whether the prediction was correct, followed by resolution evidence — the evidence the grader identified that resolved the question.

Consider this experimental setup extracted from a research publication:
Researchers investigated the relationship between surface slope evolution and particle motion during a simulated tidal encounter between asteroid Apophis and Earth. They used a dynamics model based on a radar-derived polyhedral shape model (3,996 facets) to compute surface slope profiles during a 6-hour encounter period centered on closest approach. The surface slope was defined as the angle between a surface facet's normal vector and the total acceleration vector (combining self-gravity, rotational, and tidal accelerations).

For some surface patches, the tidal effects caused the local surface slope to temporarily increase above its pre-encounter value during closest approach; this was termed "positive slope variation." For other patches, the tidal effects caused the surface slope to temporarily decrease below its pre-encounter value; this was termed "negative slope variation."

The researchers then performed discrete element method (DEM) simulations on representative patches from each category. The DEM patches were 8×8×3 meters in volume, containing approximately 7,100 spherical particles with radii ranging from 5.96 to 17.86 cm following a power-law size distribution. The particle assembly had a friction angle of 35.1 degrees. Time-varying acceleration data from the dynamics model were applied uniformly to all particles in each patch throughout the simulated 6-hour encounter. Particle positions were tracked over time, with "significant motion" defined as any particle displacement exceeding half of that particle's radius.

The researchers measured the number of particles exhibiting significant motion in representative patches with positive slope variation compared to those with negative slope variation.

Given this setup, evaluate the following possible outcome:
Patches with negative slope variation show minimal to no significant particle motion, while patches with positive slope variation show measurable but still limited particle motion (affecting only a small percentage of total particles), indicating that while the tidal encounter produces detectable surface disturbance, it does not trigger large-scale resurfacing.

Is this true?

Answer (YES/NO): YES